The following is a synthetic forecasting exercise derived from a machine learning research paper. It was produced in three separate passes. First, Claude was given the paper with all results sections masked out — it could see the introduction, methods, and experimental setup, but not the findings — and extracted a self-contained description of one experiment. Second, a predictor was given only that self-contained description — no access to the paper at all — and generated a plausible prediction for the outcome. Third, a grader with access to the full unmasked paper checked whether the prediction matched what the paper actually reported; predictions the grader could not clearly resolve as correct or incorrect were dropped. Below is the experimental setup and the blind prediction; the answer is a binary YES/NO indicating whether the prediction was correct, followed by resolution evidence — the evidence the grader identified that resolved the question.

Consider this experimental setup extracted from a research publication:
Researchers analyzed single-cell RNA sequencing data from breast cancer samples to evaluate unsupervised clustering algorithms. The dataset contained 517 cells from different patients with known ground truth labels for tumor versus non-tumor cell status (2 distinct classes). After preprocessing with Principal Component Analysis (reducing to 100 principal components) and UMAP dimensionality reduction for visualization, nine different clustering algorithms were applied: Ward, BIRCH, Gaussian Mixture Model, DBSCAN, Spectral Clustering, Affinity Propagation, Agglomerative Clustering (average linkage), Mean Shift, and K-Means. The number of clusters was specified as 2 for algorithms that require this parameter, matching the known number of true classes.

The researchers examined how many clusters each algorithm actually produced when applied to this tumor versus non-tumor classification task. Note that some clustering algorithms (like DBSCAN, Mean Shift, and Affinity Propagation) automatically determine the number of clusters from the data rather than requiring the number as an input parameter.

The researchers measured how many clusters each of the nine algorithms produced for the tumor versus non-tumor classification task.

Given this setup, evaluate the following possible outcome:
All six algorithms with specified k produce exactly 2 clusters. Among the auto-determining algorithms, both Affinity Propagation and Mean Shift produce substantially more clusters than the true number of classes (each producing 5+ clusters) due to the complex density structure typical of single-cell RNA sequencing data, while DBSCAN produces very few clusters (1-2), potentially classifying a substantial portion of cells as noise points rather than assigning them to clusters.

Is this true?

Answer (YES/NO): NO